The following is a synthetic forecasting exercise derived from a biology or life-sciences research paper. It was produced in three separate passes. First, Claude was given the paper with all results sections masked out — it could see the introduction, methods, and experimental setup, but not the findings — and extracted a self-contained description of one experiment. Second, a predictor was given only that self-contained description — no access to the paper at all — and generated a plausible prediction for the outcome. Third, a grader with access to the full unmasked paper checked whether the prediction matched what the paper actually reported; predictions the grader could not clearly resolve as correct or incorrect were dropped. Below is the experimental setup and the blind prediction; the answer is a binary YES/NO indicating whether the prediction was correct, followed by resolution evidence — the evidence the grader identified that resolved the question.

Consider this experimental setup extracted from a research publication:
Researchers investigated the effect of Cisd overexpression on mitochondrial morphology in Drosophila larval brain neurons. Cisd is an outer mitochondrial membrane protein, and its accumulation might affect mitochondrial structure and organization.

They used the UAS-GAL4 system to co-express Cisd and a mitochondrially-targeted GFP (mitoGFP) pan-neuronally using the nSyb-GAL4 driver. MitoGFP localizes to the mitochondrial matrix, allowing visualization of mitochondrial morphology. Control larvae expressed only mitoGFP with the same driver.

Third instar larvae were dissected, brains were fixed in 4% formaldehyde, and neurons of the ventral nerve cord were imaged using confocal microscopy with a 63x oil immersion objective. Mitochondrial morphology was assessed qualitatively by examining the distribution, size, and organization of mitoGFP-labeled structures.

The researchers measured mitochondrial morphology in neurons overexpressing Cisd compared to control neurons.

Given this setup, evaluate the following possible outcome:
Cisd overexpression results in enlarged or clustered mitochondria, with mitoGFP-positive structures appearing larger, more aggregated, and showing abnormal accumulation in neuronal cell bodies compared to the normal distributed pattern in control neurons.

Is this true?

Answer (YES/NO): YES